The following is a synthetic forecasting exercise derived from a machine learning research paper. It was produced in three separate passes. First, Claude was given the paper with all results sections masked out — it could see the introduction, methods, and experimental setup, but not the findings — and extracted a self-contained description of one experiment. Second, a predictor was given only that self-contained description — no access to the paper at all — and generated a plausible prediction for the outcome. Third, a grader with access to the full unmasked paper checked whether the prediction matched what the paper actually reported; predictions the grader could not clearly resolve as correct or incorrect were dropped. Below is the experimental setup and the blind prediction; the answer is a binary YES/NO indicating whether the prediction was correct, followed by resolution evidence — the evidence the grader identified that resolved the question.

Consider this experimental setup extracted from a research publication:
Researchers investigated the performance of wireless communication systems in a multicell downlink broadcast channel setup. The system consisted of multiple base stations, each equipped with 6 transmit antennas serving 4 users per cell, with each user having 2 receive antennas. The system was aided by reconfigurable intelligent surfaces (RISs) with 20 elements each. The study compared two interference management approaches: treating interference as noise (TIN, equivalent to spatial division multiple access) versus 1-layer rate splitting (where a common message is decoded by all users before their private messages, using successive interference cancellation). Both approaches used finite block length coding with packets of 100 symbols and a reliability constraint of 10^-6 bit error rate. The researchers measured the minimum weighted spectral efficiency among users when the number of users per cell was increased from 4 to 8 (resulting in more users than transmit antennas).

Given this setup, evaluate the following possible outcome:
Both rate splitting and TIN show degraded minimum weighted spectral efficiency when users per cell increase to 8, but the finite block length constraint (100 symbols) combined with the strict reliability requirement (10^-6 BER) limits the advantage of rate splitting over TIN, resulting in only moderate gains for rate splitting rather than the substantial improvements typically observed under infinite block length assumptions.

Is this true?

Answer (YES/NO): NO